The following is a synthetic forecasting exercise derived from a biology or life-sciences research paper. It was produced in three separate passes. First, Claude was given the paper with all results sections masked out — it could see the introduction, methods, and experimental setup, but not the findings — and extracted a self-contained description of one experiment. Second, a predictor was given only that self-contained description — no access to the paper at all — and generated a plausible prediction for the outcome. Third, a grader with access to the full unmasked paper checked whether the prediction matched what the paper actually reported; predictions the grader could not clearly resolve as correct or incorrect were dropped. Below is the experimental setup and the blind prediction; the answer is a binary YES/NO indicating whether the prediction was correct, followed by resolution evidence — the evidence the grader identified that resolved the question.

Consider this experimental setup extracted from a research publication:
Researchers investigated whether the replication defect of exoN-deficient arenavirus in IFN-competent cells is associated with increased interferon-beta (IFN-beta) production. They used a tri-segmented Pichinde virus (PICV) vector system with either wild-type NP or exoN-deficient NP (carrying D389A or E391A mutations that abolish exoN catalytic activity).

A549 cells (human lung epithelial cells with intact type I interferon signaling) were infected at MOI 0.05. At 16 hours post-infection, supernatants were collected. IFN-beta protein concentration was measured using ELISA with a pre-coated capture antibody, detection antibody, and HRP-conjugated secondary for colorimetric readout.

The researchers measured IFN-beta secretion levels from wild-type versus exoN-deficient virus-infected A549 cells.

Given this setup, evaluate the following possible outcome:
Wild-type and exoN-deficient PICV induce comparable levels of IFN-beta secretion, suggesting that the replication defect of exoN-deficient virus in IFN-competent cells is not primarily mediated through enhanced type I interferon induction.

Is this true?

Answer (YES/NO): NO